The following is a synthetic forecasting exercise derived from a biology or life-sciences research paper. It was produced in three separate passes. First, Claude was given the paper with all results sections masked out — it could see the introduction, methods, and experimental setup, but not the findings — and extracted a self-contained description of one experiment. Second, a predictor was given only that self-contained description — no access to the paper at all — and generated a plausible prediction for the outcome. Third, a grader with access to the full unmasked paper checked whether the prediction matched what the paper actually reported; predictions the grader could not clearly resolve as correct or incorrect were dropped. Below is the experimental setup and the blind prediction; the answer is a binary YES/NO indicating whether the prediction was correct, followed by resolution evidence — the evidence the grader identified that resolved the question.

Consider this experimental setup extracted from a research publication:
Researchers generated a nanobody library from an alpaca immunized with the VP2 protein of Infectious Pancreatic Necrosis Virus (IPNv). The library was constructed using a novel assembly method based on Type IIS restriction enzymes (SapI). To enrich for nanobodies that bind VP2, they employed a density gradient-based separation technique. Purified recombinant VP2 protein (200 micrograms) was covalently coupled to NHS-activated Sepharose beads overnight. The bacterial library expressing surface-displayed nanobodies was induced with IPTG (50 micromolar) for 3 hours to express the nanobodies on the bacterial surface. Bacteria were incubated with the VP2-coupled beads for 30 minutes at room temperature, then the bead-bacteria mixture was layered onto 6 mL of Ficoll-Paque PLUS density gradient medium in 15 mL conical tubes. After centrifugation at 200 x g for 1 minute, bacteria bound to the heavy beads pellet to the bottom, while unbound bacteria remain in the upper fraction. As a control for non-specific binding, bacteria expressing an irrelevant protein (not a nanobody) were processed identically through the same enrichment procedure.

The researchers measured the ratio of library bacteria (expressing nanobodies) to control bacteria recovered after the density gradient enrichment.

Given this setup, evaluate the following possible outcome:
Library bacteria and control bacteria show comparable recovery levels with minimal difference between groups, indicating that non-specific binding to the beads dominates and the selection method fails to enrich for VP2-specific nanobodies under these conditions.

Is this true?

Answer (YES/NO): NO